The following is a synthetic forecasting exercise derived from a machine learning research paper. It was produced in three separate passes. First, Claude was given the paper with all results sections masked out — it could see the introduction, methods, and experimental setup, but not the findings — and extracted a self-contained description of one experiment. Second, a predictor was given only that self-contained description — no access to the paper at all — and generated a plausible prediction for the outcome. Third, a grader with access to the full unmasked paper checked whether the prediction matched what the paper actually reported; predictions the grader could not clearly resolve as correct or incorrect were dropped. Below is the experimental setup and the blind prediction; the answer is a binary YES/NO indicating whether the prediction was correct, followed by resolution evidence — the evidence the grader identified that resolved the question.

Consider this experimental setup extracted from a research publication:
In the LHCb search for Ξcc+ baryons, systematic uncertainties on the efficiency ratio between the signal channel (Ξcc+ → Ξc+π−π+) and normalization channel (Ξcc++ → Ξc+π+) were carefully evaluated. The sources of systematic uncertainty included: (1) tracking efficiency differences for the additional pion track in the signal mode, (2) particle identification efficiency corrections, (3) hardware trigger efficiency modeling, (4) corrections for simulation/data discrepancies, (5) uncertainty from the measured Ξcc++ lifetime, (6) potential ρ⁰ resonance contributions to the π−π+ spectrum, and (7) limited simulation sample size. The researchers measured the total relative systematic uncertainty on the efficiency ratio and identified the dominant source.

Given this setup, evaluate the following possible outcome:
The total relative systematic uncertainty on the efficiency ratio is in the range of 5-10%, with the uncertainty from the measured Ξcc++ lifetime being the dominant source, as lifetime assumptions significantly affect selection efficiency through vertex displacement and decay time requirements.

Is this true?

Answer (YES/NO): YES